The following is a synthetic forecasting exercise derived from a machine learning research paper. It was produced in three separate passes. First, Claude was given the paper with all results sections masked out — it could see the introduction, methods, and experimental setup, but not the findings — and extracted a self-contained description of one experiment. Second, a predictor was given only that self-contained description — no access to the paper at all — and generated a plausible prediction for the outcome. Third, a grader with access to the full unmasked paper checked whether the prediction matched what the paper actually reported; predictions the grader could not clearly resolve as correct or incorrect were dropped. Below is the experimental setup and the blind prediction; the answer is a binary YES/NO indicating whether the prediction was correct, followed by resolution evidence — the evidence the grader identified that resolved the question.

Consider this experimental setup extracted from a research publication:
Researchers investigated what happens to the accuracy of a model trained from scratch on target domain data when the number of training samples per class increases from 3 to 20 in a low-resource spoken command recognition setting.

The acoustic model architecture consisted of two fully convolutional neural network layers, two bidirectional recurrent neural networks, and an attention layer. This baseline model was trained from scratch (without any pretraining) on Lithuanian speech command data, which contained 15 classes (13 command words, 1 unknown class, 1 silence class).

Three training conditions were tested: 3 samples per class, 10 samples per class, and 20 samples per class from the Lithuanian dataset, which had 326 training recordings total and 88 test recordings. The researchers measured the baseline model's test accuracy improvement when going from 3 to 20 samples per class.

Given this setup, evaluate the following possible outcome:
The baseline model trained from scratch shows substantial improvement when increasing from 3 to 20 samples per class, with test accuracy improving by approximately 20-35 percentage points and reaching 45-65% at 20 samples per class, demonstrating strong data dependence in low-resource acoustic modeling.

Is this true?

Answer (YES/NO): NO